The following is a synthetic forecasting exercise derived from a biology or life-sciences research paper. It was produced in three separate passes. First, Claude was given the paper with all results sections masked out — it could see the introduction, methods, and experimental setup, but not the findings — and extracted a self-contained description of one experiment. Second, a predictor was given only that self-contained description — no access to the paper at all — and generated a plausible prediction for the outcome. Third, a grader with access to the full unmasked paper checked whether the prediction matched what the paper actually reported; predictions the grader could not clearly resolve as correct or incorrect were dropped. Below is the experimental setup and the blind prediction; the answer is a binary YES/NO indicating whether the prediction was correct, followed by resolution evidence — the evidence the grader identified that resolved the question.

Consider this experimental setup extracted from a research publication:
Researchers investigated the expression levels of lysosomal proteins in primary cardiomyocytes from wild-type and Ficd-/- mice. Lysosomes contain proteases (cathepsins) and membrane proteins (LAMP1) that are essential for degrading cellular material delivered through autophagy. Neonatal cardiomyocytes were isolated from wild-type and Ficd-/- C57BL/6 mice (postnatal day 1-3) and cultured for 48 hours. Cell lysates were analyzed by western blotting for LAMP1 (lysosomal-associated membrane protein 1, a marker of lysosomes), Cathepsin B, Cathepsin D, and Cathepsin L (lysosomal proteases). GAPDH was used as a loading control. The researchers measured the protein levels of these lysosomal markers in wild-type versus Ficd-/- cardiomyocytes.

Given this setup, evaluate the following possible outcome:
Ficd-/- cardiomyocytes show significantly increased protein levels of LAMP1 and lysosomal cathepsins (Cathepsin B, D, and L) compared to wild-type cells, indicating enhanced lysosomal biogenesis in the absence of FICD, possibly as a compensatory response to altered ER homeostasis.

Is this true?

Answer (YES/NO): NO